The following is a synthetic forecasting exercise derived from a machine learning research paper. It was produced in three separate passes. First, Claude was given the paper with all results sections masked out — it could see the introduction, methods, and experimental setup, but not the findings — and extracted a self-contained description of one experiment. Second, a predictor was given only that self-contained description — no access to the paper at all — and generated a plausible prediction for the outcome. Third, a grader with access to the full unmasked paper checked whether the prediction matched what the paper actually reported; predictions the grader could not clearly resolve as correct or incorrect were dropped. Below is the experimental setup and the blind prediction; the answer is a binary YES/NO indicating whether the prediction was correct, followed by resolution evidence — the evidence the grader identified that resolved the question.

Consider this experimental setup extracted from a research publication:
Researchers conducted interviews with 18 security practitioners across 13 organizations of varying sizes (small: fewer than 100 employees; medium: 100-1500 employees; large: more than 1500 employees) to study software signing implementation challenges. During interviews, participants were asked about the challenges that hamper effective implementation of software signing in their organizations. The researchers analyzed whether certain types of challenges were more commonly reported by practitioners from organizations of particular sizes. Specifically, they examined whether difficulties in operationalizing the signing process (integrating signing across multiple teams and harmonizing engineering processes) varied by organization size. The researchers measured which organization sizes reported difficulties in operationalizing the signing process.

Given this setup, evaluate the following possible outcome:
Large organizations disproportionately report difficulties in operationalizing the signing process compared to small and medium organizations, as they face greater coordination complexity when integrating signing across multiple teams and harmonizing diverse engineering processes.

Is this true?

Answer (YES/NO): YES